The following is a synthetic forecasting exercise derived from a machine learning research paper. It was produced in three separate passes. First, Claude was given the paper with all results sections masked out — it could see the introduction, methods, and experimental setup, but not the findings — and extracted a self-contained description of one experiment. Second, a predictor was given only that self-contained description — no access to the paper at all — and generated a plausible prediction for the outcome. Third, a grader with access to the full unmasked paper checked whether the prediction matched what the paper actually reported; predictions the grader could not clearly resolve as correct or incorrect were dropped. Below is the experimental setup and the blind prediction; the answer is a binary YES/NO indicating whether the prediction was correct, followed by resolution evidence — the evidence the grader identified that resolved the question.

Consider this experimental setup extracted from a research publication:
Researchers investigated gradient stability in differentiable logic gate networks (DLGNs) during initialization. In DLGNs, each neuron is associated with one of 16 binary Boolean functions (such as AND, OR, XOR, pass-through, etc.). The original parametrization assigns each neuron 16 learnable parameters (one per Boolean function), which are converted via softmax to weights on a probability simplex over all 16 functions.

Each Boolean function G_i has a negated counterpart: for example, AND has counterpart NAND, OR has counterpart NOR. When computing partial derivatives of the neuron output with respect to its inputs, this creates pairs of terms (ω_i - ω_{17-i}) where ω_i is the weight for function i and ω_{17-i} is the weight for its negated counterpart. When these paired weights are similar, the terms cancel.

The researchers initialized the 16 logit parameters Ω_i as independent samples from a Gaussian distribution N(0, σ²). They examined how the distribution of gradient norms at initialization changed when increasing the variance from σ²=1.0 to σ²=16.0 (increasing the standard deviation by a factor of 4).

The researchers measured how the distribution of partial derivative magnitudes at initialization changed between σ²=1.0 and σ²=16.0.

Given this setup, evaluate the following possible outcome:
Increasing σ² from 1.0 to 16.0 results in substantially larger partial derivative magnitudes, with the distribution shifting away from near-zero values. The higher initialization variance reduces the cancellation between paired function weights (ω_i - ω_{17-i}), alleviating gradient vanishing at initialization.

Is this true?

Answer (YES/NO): NO